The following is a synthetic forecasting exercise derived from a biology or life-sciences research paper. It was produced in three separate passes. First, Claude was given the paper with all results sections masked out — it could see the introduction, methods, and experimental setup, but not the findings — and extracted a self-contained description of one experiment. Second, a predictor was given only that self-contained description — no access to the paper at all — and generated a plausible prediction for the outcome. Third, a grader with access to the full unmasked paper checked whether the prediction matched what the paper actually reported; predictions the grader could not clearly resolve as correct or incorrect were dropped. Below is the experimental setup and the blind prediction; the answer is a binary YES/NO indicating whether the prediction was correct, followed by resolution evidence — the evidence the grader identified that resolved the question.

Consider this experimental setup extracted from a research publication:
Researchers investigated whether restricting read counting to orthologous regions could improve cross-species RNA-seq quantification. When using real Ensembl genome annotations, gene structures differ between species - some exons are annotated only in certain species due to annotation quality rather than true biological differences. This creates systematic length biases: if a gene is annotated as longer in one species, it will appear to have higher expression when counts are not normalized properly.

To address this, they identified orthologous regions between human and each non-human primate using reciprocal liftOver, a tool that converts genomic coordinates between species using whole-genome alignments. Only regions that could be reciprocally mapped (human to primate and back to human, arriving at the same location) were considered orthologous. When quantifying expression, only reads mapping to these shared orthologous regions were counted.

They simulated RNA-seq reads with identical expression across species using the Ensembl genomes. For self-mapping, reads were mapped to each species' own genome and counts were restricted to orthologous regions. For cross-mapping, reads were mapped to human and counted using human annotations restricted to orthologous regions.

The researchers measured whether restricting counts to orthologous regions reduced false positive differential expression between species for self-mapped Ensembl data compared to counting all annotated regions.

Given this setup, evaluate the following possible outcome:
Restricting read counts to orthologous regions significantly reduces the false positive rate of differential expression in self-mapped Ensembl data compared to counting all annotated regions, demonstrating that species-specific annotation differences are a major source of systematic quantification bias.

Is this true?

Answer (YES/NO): YES